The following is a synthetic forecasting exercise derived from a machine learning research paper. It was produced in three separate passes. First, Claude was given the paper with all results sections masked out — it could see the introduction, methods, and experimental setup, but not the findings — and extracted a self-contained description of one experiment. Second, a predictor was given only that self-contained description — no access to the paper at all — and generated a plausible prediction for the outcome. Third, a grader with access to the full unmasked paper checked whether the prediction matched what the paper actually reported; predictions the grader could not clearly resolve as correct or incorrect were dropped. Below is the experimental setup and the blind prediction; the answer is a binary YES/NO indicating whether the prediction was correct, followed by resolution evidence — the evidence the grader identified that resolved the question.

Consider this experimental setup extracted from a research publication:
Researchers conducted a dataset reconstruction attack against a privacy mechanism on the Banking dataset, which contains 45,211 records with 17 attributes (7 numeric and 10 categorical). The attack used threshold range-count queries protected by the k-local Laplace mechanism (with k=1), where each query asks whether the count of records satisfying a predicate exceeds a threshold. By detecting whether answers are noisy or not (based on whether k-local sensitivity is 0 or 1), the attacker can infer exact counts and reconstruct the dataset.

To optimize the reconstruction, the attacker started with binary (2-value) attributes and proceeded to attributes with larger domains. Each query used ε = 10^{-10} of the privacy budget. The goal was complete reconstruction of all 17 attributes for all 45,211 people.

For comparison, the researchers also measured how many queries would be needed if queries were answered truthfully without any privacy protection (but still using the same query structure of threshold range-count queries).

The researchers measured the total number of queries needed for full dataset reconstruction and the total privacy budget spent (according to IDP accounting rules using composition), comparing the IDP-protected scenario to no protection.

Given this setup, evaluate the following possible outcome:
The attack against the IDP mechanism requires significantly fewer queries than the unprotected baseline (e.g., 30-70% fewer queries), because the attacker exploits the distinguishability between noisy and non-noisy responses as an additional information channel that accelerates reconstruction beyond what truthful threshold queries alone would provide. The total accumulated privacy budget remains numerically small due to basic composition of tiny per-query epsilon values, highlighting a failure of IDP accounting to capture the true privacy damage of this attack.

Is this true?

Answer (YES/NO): NO